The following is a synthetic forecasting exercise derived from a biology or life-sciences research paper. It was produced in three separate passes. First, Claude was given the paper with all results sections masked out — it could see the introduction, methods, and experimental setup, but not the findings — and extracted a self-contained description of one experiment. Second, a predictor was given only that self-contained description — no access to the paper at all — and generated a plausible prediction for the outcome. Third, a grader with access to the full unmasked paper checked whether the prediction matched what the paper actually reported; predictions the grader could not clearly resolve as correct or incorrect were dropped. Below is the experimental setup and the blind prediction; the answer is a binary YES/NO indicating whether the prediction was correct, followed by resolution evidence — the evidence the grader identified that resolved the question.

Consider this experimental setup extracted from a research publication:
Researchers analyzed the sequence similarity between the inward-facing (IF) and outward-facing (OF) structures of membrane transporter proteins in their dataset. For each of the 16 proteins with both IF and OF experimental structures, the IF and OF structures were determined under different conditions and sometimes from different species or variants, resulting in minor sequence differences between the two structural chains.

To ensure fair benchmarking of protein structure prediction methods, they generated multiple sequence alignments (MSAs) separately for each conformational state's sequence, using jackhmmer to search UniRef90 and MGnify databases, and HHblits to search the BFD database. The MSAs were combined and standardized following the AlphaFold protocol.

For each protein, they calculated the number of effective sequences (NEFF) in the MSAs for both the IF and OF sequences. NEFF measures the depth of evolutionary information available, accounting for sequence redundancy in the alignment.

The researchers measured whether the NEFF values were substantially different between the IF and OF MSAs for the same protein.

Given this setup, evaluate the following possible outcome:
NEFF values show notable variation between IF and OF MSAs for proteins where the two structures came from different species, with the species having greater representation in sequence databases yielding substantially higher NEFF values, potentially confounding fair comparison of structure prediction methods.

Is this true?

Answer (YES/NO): NO